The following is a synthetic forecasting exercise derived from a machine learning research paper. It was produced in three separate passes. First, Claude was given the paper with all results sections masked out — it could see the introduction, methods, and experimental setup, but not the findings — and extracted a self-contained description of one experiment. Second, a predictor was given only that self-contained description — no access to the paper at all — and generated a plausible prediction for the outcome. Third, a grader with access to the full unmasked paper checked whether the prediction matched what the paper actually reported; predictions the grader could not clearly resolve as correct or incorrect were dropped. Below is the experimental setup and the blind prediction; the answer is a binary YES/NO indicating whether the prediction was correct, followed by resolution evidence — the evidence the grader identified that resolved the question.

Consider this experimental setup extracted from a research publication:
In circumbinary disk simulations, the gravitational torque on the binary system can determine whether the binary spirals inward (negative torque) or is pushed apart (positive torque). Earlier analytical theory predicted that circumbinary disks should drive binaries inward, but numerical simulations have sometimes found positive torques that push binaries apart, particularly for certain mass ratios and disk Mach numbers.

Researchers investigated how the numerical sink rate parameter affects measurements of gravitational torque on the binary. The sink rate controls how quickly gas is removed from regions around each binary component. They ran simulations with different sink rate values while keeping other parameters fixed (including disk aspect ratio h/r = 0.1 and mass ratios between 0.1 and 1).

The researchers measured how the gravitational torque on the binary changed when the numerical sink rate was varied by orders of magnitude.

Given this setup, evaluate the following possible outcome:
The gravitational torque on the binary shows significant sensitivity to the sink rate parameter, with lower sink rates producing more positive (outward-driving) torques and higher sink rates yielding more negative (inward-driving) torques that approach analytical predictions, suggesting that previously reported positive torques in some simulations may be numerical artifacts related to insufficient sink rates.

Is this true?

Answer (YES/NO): NO